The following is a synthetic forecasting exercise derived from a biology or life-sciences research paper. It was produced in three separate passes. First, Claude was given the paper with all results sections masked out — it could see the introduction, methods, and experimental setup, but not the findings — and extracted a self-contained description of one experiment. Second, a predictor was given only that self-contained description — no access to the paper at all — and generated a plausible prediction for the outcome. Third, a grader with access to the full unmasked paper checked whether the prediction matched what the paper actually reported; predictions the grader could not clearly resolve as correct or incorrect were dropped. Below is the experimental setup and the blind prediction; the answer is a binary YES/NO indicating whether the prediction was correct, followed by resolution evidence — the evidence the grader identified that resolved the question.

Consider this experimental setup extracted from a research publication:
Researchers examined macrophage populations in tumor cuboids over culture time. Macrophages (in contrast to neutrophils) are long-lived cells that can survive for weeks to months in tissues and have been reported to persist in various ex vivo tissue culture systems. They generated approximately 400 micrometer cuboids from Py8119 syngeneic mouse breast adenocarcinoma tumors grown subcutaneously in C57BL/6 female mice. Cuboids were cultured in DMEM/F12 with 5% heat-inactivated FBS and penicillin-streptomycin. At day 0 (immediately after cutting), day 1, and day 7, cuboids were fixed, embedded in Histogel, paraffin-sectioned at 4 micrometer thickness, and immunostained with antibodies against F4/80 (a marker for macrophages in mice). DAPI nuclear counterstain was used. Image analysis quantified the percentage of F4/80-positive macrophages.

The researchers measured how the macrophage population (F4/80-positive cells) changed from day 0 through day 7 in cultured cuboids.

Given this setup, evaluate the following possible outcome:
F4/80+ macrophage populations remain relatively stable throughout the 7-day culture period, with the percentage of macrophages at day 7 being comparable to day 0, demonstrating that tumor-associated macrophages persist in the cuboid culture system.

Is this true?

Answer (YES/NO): YES